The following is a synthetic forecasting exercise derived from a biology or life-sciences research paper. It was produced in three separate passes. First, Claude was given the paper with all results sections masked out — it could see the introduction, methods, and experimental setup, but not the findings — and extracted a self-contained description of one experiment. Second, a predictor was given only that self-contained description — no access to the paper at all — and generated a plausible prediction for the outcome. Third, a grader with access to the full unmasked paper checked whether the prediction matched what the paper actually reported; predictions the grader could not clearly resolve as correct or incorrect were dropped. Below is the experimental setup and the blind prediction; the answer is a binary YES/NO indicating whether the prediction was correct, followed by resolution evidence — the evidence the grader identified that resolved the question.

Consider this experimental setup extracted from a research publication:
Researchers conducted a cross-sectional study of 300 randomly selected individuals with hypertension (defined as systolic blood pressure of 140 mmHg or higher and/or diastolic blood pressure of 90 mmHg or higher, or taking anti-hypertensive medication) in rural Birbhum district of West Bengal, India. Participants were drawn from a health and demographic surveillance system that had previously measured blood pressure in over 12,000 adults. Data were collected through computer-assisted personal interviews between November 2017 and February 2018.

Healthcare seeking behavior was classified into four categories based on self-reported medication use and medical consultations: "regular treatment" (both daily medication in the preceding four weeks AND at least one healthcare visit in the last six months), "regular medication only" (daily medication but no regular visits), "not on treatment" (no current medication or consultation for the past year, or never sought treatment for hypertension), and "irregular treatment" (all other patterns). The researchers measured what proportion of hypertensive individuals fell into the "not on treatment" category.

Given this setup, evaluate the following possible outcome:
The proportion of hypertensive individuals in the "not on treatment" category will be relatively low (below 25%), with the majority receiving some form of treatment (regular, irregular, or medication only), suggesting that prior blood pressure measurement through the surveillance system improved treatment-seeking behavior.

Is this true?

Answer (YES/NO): NO